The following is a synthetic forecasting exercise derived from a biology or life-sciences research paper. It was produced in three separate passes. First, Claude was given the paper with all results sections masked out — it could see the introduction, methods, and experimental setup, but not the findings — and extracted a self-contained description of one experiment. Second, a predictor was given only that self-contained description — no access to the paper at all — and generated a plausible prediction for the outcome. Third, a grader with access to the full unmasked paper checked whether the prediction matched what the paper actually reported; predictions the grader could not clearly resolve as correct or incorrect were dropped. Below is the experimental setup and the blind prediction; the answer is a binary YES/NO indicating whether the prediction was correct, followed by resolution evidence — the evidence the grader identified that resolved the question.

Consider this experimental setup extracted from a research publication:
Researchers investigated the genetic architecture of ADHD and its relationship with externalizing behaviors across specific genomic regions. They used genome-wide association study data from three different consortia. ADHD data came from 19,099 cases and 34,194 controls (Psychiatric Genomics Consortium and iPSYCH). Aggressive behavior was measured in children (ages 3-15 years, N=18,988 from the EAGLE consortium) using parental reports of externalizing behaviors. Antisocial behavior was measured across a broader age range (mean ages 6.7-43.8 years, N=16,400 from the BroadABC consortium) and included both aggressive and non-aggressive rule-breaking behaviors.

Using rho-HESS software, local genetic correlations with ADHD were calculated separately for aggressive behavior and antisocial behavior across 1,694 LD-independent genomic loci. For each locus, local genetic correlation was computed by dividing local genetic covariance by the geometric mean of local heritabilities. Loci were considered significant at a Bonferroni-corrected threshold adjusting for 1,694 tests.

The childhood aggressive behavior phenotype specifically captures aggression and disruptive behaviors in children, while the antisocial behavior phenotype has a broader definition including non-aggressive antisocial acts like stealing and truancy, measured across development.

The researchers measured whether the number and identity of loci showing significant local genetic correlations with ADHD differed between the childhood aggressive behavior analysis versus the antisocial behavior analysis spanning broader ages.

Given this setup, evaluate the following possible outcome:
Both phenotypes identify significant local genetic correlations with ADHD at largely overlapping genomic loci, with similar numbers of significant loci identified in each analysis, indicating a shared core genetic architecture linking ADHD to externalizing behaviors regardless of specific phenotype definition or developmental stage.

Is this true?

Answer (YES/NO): NO